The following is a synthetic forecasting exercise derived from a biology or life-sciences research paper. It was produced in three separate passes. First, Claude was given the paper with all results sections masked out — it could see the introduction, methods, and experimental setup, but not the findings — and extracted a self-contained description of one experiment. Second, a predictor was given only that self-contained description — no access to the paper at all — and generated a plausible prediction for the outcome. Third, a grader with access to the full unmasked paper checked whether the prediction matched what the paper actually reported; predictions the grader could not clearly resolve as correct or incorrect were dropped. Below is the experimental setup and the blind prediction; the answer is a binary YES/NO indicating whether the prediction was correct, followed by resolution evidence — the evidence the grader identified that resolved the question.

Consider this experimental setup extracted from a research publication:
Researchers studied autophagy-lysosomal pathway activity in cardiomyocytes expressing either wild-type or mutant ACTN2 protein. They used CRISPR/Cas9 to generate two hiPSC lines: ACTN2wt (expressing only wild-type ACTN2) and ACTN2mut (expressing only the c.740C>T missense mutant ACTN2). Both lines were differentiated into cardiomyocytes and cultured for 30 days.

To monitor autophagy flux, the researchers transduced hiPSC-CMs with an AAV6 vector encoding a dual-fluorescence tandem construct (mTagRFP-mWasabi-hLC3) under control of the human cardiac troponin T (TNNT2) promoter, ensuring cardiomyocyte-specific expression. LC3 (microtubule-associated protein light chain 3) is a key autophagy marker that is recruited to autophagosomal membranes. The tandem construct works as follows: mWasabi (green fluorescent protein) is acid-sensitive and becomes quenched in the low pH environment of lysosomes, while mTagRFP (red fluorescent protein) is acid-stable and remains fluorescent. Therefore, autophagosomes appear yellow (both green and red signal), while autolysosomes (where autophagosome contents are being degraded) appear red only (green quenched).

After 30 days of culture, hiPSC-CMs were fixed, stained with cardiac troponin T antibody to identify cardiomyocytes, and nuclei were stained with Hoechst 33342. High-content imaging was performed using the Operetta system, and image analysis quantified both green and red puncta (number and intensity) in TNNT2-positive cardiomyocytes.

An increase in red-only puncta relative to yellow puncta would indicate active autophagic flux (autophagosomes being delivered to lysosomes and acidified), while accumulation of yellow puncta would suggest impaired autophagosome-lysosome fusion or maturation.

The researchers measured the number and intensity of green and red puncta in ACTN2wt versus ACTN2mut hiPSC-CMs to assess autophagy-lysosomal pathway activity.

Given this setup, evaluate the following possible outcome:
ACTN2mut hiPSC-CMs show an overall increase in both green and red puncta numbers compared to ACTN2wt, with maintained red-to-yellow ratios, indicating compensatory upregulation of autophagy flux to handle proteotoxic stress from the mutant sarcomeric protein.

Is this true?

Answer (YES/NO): NO